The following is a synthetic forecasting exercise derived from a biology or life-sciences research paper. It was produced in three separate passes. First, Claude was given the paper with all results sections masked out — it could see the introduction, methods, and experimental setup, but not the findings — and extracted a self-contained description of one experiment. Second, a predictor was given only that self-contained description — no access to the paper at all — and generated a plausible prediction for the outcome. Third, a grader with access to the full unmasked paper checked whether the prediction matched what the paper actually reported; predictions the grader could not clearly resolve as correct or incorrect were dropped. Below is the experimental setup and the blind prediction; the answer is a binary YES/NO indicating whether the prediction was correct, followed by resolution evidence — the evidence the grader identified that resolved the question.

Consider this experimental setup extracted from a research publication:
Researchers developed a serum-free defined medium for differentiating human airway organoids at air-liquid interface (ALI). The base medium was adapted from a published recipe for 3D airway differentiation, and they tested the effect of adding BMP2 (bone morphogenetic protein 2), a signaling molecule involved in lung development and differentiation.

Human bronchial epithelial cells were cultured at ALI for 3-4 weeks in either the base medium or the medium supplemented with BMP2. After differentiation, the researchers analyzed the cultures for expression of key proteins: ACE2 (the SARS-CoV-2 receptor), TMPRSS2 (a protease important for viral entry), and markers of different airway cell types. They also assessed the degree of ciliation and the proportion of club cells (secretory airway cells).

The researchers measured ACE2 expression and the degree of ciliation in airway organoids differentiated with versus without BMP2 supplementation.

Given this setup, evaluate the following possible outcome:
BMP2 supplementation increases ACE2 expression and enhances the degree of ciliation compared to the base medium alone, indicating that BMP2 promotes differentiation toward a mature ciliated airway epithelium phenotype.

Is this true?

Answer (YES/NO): YES